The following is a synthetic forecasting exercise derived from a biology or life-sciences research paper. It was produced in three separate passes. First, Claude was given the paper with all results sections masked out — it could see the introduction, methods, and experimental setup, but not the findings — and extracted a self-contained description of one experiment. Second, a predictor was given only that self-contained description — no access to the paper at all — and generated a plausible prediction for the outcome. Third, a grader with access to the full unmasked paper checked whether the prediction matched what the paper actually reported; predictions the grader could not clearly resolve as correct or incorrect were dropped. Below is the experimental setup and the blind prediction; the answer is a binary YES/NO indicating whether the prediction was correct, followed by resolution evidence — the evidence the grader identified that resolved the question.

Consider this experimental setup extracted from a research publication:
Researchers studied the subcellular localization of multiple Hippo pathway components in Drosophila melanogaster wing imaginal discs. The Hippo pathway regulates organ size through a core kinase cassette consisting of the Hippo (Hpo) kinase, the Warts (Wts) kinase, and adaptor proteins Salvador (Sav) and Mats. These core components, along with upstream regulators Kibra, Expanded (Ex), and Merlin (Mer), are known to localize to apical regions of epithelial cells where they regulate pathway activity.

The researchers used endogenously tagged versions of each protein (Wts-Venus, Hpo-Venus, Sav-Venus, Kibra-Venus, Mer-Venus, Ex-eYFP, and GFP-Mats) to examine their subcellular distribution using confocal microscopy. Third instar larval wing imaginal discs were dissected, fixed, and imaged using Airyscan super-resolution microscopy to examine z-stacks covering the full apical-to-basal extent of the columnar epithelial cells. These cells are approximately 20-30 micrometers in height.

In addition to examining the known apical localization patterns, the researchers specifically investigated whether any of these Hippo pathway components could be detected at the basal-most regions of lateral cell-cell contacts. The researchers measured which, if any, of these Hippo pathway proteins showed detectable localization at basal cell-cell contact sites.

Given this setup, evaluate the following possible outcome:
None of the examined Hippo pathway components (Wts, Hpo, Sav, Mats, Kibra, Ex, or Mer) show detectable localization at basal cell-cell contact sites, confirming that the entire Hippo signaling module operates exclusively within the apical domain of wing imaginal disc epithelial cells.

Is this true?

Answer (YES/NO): NO